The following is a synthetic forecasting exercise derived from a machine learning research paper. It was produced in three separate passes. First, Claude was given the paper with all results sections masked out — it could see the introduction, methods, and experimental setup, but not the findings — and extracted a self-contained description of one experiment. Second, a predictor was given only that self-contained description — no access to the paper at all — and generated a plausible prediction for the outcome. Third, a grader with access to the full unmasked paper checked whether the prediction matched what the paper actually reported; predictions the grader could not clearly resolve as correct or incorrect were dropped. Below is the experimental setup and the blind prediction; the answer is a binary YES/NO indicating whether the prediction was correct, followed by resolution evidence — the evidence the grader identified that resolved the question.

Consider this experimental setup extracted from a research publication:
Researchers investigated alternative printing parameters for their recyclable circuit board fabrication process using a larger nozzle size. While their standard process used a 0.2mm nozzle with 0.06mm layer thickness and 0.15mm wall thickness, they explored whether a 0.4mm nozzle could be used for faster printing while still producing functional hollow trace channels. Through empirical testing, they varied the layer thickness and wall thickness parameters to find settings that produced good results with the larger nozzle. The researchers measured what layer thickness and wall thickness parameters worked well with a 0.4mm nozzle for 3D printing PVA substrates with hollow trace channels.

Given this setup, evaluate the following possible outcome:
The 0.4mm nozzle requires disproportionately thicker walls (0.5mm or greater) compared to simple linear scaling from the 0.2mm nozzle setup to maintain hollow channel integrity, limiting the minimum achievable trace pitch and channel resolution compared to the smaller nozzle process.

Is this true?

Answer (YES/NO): NO